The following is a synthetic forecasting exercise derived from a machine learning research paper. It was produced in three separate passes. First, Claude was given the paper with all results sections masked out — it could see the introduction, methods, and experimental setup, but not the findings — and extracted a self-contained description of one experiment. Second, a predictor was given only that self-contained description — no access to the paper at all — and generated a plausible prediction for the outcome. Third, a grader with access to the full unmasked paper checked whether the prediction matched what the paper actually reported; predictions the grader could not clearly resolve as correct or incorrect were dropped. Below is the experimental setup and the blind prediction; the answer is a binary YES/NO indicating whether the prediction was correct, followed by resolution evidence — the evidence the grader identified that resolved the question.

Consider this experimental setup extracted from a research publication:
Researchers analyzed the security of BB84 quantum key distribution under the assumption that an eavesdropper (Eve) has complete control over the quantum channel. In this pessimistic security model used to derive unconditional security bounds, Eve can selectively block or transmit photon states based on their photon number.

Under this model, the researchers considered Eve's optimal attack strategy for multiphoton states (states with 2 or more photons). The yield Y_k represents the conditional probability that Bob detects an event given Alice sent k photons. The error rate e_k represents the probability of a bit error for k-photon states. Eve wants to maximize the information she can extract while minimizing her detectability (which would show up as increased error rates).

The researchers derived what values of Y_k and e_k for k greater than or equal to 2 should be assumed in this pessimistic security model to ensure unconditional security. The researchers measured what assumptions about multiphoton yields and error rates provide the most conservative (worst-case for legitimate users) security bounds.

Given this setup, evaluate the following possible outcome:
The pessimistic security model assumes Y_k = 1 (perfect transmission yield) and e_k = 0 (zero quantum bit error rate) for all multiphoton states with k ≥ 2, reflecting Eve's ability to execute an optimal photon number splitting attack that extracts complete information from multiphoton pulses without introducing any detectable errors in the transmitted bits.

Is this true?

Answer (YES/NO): YES